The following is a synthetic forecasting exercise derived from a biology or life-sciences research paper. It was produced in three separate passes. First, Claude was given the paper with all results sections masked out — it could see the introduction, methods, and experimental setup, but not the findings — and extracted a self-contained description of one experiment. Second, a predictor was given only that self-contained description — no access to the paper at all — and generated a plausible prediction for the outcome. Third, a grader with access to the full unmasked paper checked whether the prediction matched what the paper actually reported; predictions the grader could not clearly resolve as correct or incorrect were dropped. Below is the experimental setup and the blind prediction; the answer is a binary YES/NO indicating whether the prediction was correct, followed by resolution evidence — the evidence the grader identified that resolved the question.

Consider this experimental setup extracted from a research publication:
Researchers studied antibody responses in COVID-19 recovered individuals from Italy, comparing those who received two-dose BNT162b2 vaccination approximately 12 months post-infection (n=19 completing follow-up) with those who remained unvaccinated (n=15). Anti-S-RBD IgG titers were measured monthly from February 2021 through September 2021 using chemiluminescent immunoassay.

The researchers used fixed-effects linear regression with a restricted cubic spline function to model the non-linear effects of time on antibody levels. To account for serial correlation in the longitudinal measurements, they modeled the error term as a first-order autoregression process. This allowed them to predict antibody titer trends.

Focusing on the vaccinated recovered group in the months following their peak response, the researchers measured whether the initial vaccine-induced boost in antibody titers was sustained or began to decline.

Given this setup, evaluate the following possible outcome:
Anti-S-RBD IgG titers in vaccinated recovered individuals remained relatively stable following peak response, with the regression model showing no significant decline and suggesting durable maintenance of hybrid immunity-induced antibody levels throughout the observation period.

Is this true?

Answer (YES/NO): NO